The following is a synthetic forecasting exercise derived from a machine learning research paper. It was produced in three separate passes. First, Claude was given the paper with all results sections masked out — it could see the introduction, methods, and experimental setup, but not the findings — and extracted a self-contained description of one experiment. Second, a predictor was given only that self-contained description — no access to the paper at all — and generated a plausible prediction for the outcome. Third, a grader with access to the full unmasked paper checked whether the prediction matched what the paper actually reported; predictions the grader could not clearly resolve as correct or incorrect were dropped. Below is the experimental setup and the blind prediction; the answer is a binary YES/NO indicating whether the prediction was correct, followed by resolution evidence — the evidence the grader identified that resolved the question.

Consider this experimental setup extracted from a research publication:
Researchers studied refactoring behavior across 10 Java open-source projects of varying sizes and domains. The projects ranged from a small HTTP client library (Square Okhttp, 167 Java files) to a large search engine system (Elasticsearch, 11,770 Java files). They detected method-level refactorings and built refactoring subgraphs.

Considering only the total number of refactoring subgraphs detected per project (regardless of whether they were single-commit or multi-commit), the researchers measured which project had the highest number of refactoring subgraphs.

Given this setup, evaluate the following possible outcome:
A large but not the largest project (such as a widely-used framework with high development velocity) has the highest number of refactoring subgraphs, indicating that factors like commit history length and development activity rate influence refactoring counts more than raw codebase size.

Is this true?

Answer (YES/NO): YES